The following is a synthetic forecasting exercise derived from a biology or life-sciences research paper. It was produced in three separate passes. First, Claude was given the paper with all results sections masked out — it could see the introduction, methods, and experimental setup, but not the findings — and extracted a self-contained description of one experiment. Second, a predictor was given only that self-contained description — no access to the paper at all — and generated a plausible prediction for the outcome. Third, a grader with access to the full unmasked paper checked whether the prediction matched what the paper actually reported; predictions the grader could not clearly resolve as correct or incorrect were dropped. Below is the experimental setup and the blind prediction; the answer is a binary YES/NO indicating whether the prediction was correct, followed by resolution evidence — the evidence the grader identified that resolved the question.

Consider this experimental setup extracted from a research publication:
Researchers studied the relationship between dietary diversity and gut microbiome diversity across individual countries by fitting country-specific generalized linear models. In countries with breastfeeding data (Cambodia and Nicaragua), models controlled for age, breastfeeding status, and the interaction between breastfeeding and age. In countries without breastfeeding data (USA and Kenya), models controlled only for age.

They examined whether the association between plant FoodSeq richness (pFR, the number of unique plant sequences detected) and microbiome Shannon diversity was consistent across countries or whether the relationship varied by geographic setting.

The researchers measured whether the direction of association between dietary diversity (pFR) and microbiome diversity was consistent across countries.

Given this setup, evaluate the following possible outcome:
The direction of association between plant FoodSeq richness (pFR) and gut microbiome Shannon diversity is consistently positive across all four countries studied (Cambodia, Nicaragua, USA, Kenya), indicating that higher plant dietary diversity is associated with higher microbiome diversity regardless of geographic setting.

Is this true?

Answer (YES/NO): NO